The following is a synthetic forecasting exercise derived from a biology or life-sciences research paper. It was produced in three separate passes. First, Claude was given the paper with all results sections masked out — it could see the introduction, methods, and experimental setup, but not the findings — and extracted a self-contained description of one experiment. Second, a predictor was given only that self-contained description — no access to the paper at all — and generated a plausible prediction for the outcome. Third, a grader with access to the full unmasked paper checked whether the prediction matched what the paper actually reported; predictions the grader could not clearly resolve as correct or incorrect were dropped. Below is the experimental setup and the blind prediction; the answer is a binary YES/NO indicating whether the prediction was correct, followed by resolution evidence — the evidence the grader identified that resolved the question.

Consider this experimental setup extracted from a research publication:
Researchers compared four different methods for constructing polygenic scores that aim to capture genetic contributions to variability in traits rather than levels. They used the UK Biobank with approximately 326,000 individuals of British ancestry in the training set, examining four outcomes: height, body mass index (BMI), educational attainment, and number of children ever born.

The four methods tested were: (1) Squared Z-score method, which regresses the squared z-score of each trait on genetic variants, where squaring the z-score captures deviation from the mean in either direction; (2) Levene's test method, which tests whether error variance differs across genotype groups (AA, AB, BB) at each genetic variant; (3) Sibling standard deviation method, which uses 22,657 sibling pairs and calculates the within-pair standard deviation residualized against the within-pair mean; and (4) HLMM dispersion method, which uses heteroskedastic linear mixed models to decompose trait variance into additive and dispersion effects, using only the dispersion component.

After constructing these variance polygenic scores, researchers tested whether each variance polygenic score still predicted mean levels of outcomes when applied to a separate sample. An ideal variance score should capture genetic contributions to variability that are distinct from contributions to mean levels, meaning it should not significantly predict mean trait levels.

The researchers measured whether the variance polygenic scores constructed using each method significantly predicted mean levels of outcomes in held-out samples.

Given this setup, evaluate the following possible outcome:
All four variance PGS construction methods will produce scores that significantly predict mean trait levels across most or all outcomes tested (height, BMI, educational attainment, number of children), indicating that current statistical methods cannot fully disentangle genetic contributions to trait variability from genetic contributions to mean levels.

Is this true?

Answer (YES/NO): NO